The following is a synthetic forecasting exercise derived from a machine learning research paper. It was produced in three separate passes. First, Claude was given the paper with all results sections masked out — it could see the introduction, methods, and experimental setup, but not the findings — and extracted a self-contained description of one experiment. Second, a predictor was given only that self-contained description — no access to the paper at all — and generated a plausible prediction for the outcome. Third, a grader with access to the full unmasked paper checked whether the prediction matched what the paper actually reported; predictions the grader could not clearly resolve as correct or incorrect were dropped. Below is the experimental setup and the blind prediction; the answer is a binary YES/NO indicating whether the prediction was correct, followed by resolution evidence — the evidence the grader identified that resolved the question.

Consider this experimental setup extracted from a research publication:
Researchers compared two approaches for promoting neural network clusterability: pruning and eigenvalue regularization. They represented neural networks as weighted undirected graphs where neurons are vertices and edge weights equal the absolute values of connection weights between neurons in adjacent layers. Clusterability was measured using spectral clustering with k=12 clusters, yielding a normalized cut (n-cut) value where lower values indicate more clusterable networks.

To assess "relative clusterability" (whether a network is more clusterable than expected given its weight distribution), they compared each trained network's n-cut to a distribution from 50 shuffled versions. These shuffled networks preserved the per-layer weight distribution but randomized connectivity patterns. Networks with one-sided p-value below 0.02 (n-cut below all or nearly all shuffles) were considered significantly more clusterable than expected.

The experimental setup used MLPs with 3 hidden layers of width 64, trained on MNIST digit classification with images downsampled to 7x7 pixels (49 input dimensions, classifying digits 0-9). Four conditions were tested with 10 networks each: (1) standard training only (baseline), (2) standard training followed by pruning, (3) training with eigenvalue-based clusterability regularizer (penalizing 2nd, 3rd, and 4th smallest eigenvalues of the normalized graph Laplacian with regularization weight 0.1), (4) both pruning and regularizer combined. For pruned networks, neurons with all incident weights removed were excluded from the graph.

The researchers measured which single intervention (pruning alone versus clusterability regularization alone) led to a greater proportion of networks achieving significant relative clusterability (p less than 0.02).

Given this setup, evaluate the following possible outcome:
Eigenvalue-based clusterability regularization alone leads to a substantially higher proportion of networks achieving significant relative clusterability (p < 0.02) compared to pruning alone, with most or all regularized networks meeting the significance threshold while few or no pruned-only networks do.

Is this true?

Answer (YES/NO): NO